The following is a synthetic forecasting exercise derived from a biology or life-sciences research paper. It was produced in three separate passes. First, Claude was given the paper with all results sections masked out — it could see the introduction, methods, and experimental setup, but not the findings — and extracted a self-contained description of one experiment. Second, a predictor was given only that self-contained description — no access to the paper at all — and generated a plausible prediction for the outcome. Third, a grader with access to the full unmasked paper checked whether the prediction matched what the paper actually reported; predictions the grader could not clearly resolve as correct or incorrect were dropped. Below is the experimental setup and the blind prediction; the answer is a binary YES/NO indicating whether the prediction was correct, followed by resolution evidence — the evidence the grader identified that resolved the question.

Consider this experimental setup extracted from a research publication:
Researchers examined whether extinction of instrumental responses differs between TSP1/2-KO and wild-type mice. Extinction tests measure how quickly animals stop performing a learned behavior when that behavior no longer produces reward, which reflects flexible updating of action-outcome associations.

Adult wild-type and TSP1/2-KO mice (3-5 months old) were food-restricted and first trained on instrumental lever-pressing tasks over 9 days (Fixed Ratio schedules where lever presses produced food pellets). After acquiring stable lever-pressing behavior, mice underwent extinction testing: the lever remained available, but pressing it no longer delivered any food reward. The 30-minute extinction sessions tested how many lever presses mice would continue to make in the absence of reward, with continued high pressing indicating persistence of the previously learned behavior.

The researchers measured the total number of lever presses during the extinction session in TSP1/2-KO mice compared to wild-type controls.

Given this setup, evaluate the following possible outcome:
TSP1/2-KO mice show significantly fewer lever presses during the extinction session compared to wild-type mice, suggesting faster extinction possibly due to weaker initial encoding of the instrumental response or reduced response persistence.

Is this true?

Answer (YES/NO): NO